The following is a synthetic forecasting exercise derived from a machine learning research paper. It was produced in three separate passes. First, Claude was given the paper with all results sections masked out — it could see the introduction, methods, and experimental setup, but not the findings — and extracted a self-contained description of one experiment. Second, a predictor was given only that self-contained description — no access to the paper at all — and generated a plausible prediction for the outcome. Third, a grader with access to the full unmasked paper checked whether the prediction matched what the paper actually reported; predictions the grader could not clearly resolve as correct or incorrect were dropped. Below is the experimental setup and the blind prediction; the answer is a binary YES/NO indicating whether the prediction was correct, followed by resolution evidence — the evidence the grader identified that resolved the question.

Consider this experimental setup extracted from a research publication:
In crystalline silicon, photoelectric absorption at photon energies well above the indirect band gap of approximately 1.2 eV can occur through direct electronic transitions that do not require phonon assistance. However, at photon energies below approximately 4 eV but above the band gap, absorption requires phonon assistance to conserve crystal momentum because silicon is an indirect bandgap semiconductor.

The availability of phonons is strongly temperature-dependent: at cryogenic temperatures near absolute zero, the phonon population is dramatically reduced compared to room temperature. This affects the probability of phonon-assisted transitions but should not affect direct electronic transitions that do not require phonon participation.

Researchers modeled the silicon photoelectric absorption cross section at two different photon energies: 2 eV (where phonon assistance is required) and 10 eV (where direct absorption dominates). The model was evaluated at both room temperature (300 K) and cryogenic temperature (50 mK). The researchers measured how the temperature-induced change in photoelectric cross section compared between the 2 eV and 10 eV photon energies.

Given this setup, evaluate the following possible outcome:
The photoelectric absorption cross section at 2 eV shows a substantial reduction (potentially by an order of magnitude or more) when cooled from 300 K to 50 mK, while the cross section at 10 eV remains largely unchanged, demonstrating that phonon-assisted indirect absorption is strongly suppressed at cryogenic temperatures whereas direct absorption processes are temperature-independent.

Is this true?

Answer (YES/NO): NO